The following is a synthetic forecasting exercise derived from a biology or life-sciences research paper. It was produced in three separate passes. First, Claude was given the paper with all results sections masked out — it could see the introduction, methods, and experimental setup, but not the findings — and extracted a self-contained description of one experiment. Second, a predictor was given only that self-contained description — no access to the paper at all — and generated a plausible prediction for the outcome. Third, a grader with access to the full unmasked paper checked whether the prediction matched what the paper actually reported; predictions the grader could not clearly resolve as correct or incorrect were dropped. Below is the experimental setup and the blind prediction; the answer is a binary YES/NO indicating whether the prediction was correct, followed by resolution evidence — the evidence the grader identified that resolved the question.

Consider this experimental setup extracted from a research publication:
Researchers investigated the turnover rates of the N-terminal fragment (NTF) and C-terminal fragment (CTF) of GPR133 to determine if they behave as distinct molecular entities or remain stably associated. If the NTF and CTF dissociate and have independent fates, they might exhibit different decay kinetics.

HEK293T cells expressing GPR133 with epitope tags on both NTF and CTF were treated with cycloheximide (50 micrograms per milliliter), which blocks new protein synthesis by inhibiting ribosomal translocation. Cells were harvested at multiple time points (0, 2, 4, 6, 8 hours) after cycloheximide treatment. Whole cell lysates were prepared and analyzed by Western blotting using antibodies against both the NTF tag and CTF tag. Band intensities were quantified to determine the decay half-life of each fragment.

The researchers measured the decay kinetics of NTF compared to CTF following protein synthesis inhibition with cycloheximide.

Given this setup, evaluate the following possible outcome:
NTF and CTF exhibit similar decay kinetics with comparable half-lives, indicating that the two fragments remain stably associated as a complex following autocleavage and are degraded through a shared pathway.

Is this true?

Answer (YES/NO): NO